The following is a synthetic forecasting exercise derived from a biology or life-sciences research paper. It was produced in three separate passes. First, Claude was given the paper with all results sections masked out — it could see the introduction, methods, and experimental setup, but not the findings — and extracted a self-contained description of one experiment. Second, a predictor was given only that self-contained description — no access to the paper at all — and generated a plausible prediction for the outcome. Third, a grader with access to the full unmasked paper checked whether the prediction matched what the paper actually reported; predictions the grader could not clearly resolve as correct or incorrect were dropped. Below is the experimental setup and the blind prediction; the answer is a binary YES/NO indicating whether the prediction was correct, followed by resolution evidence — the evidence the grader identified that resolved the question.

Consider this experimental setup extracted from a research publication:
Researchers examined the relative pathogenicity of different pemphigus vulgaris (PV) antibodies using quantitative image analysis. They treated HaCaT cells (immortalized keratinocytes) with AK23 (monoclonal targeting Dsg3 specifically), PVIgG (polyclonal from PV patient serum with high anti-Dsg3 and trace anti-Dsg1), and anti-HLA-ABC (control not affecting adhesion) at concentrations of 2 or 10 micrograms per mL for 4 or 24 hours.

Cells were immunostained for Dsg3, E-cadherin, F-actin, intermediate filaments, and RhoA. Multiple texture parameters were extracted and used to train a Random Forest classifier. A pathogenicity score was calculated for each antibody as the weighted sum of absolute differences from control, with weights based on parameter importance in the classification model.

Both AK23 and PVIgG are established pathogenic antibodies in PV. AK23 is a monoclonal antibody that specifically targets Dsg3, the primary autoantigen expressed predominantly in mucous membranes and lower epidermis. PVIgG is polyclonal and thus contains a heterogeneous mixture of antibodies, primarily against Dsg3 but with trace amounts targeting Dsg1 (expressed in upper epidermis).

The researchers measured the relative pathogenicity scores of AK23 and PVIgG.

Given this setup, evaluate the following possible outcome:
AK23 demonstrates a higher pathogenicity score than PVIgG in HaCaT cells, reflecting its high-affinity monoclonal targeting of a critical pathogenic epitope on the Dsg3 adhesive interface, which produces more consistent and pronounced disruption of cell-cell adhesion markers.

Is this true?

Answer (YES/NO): NO